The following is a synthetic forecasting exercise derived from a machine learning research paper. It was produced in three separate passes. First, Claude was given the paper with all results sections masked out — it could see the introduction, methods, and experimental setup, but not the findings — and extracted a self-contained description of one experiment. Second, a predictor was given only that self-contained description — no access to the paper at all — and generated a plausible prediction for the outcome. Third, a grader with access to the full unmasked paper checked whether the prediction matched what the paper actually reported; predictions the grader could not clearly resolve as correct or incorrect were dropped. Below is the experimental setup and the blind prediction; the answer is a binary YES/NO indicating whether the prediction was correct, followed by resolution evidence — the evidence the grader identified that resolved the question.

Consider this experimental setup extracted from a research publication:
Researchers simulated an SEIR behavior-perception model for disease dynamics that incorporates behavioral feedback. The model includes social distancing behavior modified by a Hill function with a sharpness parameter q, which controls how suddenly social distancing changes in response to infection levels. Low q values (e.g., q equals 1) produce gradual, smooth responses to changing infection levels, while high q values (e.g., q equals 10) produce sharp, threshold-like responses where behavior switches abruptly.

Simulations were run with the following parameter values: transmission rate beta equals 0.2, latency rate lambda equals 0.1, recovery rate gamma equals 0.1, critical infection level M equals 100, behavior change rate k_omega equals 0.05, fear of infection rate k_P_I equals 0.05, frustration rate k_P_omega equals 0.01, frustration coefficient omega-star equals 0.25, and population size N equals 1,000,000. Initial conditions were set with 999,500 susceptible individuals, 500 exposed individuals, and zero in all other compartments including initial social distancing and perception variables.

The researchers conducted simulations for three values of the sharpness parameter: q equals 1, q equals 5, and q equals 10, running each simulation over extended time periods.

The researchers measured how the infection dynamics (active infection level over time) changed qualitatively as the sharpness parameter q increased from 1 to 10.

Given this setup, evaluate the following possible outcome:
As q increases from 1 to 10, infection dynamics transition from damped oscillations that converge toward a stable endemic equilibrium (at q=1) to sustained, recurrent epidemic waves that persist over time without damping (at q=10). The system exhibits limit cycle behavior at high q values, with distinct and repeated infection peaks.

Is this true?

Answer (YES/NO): NO